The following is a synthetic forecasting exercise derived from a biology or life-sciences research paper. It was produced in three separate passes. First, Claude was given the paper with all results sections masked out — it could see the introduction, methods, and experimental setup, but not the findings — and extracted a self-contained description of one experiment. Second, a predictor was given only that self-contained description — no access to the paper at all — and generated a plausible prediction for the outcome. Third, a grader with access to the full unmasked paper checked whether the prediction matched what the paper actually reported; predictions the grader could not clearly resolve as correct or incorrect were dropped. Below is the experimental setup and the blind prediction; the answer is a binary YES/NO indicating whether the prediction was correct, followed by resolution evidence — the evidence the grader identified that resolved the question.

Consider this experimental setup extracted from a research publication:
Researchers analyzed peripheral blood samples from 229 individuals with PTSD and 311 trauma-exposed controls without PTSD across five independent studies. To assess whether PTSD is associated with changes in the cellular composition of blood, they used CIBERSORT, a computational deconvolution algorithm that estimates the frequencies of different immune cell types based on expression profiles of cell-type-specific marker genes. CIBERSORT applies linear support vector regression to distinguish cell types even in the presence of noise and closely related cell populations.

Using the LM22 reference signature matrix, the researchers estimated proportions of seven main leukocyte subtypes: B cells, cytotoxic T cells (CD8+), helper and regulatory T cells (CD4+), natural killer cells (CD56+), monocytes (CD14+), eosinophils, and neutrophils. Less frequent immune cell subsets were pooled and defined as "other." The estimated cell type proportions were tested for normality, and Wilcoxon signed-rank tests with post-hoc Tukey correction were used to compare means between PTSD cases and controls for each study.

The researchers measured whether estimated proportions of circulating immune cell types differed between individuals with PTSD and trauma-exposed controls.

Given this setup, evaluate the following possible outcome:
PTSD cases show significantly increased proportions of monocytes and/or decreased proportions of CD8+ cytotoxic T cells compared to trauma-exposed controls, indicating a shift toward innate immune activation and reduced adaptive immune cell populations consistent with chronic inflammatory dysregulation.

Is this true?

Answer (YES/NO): NO